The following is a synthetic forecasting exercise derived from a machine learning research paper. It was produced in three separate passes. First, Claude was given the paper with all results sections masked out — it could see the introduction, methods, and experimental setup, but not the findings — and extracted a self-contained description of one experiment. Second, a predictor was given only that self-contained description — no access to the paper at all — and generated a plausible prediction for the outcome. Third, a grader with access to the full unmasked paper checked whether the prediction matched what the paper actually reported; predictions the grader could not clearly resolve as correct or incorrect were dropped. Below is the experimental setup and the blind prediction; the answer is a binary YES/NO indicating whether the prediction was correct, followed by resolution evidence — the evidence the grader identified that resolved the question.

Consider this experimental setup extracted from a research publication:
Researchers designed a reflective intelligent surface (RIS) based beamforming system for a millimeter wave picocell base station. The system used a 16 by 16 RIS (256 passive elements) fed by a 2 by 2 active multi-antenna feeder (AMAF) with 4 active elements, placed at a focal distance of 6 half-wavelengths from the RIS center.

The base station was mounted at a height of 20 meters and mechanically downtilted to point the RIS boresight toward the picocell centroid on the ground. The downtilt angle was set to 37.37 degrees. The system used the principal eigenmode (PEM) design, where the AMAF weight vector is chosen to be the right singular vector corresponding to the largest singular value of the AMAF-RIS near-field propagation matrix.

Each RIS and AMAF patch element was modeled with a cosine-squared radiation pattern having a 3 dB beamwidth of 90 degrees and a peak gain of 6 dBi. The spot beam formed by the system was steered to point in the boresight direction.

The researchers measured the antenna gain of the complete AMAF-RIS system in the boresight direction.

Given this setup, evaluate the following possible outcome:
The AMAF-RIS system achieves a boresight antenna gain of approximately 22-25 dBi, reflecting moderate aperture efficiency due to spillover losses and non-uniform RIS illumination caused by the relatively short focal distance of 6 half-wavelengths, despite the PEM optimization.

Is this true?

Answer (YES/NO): NO